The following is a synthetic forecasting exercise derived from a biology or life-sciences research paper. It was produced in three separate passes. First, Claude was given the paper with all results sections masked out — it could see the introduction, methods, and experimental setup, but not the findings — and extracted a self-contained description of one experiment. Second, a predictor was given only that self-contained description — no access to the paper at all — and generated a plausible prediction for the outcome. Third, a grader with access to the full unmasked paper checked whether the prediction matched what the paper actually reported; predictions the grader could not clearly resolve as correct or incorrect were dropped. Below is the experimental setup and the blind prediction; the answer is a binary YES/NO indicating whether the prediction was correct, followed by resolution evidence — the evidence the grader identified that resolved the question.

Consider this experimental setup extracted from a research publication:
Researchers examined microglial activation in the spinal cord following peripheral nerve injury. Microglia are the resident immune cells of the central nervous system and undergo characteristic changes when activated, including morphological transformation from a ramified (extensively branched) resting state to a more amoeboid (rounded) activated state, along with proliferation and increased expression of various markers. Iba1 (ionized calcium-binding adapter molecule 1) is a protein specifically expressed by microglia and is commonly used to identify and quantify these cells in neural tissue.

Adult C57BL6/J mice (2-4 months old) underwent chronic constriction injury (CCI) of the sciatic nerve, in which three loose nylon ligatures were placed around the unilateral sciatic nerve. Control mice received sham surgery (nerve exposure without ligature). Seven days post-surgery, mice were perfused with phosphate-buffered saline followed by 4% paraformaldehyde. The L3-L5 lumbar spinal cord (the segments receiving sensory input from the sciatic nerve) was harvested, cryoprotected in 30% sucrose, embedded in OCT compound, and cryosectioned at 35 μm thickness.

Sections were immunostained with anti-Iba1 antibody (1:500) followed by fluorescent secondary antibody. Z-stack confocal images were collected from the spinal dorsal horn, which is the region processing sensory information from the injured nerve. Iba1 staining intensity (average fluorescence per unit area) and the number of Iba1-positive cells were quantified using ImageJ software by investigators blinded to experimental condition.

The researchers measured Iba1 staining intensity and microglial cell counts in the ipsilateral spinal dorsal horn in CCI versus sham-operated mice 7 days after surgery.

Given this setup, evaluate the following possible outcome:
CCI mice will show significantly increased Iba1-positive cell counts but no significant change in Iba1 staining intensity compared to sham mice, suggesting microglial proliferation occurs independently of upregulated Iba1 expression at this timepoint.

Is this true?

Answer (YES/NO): NO